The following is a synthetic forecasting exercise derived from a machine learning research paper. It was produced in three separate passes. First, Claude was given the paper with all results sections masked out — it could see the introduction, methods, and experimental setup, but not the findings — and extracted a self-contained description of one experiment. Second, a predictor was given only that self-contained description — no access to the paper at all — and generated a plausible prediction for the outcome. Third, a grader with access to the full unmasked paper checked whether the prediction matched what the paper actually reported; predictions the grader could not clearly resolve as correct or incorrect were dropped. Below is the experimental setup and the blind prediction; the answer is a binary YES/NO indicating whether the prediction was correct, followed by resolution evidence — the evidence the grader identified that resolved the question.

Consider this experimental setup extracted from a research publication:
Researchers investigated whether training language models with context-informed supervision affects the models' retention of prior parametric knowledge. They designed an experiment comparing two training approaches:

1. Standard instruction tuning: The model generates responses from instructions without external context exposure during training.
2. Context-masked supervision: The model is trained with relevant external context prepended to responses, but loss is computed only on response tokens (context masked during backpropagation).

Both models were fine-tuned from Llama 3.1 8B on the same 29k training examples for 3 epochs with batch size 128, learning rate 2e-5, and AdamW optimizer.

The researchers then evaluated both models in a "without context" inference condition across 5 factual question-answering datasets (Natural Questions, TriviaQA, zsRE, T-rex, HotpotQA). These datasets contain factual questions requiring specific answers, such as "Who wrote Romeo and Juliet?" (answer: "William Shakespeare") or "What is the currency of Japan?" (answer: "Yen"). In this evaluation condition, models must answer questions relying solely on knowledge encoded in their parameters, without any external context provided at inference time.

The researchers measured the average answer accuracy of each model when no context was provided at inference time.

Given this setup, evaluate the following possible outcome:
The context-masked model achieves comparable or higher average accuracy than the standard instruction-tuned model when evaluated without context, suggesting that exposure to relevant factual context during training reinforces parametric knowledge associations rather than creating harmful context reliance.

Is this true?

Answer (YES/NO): NO